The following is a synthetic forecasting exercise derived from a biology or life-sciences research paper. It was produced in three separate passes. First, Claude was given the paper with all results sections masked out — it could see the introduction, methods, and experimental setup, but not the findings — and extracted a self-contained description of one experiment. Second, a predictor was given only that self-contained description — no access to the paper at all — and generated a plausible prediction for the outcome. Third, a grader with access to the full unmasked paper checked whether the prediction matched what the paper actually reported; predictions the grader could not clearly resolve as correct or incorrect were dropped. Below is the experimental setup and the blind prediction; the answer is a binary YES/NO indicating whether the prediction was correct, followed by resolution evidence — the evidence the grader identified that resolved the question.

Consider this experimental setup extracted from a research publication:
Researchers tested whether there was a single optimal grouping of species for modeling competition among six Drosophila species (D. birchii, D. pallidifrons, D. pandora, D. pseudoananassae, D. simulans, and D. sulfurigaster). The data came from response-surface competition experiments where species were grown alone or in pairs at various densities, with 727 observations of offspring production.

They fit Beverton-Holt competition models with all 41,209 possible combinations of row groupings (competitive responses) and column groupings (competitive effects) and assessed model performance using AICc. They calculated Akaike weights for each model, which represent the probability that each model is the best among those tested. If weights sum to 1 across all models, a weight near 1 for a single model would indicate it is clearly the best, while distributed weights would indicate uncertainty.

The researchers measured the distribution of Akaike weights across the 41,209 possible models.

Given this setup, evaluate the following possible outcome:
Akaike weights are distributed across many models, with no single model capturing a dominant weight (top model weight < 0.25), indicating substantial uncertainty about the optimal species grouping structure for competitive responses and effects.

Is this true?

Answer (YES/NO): YES